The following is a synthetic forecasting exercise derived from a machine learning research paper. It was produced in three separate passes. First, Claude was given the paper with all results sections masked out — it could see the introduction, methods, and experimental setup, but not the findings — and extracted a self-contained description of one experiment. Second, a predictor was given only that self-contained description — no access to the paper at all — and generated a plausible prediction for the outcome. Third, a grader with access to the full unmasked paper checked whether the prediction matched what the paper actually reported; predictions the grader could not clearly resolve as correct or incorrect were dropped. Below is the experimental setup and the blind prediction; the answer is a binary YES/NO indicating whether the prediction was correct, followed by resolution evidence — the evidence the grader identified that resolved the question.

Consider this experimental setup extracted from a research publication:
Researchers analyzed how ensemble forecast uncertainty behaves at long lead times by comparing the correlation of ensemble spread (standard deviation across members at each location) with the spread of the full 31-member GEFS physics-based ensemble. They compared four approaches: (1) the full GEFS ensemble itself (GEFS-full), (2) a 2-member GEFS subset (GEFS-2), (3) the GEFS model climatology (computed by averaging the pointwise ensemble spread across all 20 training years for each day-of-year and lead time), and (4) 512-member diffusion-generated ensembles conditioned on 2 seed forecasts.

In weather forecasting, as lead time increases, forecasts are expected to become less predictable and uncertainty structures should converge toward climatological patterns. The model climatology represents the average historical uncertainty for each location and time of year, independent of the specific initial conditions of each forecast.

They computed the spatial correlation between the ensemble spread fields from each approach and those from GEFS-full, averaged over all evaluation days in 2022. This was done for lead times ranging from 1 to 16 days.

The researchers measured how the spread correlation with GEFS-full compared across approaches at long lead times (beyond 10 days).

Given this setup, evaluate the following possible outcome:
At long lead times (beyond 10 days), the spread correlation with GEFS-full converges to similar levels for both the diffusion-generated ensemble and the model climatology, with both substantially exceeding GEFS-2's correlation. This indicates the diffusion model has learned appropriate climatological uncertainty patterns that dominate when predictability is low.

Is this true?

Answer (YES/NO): YES